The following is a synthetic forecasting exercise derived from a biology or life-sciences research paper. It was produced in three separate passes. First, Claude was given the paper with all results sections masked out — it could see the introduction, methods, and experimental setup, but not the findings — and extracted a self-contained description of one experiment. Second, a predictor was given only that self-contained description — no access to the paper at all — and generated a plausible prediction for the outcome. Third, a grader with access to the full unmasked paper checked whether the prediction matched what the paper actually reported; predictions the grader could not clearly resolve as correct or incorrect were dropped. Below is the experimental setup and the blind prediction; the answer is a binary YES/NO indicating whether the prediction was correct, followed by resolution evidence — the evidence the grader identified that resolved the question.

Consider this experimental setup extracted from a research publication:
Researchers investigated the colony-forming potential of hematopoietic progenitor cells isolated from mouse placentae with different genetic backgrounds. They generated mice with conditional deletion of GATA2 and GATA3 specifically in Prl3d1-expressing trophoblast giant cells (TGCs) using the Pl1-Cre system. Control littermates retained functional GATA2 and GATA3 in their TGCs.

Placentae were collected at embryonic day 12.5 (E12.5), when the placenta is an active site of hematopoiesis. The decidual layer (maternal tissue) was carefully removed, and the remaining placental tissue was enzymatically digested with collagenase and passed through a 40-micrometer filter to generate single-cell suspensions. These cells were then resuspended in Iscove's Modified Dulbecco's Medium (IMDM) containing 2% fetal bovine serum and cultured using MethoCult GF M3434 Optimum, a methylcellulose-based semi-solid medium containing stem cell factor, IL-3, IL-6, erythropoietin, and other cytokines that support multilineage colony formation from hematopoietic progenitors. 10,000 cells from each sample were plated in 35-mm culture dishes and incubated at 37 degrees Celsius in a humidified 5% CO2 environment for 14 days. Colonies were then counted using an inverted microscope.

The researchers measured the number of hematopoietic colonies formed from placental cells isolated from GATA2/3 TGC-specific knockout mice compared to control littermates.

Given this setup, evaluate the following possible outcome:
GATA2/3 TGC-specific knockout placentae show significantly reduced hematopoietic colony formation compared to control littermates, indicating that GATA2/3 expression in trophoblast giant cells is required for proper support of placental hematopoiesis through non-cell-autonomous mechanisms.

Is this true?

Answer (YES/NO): YES